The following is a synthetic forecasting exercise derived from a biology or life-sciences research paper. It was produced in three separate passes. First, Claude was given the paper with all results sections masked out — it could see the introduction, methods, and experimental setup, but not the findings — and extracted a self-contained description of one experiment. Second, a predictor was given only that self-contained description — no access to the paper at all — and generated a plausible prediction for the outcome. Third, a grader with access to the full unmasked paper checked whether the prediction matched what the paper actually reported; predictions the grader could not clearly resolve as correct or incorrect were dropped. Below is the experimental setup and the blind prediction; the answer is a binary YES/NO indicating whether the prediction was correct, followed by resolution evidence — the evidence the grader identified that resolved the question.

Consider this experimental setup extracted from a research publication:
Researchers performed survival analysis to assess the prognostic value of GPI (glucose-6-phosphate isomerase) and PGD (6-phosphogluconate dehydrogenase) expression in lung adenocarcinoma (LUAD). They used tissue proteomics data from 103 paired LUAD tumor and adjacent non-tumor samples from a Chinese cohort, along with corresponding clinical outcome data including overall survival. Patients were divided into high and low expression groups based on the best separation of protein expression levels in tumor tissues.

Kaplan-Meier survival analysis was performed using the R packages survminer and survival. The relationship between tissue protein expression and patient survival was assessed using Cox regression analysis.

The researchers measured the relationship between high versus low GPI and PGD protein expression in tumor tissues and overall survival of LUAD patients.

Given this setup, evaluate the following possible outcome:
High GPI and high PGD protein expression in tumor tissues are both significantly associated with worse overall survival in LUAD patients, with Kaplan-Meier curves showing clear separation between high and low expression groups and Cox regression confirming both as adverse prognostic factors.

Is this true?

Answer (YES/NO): YES